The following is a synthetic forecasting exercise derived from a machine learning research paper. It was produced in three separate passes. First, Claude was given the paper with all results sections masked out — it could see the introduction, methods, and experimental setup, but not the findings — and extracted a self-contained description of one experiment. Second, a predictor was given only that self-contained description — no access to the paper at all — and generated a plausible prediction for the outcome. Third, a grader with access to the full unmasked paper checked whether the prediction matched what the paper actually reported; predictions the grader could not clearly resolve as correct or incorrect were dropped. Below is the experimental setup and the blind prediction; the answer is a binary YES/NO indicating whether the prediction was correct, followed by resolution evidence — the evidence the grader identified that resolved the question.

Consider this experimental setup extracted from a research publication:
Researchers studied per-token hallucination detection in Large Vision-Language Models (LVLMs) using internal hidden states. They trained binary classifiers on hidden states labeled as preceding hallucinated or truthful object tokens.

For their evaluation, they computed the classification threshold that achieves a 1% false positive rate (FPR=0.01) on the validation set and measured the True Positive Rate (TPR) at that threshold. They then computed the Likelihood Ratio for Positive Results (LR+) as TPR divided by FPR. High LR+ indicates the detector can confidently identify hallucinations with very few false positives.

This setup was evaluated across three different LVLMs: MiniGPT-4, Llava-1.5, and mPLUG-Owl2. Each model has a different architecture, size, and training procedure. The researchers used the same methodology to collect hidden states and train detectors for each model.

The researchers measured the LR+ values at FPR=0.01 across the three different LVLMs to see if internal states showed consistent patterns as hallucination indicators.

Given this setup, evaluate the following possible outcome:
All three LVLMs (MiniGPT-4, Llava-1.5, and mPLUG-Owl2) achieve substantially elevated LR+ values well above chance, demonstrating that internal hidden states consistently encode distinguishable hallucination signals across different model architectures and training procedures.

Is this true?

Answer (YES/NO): YES